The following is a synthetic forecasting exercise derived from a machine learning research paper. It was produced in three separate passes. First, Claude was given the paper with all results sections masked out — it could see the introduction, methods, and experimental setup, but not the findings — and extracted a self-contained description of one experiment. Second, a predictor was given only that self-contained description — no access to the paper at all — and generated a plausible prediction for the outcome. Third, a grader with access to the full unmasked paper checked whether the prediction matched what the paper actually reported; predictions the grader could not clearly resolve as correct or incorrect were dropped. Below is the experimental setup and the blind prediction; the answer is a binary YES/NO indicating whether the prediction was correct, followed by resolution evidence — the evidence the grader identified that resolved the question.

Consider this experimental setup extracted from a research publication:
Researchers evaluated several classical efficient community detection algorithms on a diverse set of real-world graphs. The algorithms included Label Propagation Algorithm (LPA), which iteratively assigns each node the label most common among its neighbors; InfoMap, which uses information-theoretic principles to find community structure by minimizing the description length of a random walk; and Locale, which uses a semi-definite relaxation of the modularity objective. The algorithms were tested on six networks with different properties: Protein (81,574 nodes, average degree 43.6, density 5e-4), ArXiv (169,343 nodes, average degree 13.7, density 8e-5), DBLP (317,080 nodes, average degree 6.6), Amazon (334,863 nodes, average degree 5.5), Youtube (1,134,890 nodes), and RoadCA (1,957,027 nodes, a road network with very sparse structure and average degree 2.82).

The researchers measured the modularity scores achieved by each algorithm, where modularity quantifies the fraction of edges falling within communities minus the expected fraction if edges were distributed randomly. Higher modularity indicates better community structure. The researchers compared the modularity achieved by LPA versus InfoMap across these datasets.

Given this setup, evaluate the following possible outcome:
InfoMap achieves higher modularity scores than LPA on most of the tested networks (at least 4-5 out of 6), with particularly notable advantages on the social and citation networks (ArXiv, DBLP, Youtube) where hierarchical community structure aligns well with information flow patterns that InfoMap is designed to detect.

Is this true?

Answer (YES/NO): YES